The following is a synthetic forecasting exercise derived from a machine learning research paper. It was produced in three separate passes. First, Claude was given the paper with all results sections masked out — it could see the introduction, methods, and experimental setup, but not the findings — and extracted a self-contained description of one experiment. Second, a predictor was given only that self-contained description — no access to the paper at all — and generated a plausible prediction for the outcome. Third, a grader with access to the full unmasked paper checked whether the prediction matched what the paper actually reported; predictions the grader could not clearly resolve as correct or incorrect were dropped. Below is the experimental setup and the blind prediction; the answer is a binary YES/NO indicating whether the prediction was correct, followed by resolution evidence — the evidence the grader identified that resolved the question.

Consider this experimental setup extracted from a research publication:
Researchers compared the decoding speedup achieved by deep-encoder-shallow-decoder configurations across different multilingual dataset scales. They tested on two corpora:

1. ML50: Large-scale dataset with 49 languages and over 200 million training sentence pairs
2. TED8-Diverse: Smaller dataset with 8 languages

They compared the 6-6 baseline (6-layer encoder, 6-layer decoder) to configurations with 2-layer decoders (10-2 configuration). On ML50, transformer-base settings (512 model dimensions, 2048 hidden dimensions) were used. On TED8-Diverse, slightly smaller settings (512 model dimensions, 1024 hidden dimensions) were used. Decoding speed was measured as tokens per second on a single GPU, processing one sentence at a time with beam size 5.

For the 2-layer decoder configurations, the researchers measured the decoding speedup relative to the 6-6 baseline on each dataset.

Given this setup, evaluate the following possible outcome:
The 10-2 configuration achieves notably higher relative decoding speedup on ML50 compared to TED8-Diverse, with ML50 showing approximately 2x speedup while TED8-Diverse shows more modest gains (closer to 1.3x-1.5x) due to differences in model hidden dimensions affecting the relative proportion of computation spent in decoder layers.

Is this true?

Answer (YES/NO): NO